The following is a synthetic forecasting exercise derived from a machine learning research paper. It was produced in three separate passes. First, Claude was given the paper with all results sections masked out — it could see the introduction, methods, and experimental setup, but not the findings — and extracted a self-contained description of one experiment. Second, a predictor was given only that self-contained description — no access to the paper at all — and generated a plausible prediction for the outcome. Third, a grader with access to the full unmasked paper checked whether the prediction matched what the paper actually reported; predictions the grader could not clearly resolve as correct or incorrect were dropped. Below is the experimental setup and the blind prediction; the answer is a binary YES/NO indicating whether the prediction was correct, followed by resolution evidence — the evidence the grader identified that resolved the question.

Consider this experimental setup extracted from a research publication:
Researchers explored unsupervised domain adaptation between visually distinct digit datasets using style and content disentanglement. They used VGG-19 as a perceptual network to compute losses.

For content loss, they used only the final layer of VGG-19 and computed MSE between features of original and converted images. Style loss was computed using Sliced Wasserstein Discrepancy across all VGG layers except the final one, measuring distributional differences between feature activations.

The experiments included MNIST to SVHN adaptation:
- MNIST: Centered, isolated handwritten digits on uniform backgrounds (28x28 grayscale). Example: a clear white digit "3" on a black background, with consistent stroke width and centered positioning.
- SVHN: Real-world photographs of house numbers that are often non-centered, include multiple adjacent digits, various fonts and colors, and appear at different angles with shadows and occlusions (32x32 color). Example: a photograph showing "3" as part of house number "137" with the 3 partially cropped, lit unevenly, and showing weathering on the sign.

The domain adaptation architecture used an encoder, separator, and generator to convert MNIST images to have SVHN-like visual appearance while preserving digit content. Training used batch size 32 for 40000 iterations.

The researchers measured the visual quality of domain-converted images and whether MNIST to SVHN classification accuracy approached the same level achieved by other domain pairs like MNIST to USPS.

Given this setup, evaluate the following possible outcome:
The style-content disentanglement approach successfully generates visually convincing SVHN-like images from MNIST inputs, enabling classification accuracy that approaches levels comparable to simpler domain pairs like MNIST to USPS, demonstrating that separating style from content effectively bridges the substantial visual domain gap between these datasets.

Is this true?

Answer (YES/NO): NO